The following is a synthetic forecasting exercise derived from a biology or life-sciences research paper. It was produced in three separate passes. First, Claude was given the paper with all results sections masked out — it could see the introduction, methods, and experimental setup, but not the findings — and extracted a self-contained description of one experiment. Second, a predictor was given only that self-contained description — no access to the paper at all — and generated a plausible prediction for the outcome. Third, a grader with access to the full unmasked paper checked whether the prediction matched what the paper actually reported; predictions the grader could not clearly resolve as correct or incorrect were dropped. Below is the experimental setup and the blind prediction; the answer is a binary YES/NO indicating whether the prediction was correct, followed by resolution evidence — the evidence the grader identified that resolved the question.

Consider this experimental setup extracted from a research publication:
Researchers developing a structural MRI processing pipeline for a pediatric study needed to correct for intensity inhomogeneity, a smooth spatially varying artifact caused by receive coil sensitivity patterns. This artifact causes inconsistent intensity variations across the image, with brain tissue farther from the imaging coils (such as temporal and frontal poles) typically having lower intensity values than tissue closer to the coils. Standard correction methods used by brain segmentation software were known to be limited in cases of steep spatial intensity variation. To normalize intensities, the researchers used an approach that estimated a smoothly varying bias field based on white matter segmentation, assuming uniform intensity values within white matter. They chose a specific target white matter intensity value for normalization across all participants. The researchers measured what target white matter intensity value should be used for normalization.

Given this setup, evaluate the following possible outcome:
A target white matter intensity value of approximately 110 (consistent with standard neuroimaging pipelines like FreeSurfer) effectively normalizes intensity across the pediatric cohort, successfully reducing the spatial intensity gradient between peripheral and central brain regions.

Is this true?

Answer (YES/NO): YES